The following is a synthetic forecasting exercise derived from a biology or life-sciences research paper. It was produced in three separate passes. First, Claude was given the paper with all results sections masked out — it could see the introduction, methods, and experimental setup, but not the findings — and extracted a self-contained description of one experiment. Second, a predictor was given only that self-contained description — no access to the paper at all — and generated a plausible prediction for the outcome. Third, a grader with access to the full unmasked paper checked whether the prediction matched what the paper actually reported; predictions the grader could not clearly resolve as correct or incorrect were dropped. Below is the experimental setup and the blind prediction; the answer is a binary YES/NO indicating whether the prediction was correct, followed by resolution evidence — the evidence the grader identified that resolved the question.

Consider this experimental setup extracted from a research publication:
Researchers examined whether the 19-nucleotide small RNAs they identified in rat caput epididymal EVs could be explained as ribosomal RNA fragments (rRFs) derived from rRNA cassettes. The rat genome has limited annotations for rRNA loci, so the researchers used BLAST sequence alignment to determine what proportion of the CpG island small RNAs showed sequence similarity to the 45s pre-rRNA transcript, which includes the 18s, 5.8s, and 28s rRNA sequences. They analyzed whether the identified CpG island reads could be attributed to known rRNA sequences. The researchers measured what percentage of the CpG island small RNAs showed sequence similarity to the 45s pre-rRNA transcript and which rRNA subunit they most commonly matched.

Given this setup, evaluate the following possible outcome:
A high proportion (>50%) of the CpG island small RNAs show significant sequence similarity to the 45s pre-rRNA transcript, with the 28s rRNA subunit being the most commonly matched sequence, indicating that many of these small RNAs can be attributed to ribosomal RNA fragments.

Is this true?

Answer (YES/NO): NO